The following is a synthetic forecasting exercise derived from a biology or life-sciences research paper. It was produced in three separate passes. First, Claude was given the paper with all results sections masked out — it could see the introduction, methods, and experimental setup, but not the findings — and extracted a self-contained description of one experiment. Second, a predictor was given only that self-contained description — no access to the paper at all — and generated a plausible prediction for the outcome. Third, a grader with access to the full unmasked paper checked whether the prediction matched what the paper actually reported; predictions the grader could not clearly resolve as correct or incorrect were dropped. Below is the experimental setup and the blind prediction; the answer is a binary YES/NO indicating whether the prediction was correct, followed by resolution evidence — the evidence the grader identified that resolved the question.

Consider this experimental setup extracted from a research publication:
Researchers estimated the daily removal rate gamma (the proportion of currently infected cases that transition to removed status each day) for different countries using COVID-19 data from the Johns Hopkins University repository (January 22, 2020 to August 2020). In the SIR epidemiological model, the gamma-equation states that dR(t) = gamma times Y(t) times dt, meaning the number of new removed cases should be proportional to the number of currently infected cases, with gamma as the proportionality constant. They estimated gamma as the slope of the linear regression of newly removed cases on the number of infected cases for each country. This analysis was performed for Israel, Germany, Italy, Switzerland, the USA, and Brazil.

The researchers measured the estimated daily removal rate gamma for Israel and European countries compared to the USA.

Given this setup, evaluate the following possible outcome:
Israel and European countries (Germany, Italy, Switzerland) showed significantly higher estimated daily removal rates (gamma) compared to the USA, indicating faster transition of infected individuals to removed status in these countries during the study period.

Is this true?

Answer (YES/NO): YES